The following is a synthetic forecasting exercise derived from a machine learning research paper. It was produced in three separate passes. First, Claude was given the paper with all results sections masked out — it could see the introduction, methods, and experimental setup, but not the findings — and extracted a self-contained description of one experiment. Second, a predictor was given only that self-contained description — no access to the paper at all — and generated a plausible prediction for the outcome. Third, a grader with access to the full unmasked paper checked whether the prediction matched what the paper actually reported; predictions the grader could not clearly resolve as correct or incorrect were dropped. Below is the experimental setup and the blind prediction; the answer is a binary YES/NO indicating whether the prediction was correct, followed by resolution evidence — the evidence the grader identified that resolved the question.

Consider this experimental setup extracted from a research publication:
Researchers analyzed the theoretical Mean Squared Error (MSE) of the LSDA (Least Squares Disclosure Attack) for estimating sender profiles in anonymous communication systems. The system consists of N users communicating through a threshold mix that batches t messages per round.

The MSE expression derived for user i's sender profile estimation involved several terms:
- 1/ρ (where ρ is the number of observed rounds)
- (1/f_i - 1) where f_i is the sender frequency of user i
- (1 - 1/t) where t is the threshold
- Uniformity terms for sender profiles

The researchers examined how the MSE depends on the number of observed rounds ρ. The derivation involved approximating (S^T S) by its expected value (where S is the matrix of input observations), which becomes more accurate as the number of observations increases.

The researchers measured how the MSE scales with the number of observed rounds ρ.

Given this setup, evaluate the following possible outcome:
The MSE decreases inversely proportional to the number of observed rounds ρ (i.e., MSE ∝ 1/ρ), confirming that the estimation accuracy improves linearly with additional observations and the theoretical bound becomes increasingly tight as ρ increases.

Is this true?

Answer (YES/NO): YES